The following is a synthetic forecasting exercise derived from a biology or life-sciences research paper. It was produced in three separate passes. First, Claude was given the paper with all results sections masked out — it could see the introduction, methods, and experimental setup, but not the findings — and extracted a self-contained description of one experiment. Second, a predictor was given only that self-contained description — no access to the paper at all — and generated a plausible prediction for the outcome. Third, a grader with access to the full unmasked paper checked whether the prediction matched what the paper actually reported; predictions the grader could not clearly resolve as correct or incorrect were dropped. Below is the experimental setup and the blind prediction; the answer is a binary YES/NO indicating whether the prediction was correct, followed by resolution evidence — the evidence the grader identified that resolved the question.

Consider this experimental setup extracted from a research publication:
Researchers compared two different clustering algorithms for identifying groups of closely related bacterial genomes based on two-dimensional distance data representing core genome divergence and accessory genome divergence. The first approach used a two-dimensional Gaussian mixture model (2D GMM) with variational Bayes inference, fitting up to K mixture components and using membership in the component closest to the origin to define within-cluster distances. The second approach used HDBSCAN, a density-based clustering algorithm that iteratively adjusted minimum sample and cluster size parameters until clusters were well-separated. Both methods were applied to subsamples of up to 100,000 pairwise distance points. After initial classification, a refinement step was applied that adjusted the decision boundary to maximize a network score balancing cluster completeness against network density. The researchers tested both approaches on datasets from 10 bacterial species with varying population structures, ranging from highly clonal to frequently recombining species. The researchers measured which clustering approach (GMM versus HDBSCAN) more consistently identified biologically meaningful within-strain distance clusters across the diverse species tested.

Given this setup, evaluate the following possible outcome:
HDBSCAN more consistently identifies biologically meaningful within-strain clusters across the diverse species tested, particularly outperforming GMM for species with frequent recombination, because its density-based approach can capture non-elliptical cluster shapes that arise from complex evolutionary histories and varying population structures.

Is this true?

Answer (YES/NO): NO